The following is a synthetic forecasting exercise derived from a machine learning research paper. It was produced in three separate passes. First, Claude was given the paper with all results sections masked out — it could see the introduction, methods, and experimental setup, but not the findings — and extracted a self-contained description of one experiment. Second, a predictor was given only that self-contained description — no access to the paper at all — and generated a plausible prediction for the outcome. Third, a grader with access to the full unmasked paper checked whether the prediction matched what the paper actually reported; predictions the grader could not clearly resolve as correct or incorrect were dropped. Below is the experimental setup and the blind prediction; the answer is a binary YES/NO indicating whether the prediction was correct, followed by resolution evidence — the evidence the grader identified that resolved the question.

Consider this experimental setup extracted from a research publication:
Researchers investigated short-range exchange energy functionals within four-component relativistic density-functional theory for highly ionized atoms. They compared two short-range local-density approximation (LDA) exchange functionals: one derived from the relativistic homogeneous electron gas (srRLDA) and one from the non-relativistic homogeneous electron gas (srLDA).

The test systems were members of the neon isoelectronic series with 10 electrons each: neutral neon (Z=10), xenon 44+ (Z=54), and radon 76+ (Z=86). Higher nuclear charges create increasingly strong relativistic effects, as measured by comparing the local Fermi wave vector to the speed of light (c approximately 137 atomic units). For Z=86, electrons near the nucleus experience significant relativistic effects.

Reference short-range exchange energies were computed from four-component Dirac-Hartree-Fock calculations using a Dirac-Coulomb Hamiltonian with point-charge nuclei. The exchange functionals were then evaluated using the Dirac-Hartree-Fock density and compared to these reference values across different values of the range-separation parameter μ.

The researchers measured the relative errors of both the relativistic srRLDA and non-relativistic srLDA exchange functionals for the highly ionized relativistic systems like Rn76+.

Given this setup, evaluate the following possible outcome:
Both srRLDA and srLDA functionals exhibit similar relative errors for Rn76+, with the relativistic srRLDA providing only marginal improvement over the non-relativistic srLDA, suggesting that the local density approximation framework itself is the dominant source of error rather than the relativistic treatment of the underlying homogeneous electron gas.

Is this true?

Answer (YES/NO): NO